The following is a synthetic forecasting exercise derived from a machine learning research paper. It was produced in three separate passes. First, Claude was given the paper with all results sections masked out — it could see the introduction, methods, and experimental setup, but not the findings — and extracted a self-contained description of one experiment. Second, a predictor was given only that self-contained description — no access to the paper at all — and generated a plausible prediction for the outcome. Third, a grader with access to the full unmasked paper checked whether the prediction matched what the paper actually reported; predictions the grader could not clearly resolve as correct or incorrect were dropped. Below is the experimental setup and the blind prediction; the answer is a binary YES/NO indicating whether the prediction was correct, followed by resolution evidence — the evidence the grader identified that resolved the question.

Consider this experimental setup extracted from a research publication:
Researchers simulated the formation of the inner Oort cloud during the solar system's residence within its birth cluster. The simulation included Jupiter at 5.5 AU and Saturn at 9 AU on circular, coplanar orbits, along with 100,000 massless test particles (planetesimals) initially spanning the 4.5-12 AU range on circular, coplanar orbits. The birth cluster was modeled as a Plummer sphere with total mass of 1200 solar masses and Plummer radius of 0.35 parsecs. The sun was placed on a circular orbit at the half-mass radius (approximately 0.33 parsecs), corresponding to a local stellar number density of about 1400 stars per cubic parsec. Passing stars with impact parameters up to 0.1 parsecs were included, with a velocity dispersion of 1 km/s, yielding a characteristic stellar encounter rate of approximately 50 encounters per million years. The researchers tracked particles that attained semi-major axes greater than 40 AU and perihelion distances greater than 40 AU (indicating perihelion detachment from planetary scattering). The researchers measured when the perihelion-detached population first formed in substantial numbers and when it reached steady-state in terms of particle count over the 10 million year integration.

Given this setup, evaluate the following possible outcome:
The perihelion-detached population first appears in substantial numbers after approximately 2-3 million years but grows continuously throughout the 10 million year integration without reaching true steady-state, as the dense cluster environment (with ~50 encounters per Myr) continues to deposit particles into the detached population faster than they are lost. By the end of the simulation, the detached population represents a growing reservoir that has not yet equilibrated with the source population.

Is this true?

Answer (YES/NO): NO